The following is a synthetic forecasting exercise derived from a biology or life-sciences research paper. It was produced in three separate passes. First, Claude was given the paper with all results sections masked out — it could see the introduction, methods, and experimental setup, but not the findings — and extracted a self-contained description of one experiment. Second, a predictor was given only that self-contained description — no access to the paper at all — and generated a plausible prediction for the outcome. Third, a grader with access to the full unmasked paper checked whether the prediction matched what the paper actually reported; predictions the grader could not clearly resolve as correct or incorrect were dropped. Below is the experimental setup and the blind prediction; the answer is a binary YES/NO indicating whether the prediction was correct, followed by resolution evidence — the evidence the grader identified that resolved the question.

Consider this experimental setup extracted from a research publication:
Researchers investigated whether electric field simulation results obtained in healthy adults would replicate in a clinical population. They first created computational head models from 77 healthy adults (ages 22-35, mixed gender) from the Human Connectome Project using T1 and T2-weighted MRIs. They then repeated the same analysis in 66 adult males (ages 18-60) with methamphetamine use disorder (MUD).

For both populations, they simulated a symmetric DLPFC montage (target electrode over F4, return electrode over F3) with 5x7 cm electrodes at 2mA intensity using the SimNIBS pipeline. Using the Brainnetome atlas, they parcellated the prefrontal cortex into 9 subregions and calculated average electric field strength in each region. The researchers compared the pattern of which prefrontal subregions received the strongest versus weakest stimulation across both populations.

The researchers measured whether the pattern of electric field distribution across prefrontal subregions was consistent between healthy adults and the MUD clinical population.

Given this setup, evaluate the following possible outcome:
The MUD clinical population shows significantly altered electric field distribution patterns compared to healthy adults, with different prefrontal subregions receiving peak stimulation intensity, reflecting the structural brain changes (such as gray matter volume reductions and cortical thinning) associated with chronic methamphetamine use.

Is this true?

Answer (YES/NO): NO